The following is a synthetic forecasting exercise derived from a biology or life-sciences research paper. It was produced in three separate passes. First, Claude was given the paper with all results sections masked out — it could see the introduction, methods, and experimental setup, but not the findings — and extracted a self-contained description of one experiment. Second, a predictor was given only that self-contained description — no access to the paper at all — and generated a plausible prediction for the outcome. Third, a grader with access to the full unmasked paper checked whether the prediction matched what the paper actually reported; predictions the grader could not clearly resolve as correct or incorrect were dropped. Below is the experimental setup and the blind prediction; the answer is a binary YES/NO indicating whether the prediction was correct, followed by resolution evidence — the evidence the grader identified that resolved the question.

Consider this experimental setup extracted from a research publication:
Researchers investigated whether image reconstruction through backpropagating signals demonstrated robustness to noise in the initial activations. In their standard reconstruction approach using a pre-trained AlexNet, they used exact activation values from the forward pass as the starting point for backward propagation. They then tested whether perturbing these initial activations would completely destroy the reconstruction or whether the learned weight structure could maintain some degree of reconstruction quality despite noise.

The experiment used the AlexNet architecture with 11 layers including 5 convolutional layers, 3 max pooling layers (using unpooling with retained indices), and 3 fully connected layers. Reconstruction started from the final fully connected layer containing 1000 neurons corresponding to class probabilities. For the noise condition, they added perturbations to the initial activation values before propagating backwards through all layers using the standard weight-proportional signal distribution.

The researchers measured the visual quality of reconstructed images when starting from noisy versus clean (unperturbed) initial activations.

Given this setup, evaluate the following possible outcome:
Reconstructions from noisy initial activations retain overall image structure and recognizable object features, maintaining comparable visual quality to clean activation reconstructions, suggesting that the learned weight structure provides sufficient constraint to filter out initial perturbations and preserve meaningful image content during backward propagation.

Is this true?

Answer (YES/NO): NO